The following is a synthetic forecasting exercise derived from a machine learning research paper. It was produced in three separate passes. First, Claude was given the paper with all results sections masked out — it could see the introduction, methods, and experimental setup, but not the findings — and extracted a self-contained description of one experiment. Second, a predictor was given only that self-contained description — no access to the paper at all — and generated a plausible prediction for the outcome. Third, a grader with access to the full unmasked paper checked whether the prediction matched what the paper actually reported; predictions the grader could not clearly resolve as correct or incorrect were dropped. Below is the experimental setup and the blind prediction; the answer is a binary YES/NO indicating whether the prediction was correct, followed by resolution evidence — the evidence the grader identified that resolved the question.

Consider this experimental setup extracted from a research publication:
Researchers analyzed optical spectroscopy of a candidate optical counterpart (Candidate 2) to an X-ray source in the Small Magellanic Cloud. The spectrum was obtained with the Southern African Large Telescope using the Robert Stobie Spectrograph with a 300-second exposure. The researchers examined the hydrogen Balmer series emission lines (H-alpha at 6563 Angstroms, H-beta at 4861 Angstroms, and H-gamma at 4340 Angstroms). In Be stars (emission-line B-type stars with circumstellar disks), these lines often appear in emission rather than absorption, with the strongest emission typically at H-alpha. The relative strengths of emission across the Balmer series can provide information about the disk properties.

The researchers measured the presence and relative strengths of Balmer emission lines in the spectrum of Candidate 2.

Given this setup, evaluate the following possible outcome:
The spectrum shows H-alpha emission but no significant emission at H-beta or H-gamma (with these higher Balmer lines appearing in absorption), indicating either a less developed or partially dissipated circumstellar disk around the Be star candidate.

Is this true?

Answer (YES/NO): NO